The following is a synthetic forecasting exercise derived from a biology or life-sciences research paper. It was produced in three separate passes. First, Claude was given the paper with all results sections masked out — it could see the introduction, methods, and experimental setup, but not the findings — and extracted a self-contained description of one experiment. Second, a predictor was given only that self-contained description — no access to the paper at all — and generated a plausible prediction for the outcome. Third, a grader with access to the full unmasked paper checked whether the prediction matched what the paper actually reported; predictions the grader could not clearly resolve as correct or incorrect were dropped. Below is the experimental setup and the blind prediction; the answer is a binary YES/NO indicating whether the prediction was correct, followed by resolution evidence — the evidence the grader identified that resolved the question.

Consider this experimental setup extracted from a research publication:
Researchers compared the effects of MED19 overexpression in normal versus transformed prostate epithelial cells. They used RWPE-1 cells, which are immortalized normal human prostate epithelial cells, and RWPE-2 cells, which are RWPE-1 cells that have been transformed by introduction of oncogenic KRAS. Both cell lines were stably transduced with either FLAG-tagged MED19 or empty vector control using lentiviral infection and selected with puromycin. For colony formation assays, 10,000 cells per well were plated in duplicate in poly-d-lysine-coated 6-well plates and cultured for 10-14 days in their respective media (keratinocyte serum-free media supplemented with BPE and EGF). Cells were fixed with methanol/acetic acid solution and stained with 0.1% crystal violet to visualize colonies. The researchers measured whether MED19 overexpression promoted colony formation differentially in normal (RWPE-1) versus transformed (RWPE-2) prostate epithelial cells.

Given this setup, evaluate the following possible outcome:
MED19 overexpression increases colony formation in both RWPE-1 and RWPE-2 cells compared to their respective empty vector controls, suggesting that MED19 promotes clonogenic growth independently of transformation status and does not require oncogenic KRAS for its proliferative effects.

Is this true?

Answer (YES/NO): NO